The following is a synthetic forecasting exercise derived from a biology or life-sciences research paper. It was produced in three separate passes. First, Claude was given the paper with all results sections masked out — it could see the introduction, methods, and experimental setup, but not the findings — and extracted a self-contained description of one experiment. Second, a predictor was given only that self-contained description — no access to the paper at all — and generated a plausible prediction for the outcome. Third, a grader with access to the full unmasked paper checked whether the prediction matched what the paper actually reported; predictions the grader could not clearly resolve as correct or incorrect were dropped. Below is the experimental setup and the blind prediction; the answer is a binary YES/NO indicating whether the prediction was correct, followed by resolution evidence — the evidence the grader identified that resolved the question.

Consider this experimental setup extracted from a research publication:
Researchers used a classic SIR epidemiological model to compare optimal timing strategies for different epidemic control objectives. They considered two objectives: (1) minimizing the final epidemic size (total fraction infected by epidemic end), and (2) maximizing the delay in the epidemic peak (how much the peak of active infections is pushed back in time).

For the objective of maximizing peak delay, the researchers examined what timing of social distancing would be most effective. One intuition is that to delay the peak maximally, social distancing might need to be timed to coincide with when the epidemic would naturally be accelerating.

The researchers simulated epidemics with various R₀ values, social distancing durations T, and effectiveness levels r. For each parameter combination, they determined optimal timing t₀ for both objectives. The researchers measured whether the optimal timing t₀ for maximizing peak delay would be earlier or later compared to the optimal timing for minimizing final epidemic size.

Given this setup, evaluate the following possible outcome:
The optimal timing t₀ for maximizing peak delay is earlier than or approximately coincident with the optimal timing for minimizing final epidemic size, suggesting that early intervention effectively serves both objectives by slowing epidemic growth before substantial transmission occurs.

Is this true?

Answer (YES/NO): YES